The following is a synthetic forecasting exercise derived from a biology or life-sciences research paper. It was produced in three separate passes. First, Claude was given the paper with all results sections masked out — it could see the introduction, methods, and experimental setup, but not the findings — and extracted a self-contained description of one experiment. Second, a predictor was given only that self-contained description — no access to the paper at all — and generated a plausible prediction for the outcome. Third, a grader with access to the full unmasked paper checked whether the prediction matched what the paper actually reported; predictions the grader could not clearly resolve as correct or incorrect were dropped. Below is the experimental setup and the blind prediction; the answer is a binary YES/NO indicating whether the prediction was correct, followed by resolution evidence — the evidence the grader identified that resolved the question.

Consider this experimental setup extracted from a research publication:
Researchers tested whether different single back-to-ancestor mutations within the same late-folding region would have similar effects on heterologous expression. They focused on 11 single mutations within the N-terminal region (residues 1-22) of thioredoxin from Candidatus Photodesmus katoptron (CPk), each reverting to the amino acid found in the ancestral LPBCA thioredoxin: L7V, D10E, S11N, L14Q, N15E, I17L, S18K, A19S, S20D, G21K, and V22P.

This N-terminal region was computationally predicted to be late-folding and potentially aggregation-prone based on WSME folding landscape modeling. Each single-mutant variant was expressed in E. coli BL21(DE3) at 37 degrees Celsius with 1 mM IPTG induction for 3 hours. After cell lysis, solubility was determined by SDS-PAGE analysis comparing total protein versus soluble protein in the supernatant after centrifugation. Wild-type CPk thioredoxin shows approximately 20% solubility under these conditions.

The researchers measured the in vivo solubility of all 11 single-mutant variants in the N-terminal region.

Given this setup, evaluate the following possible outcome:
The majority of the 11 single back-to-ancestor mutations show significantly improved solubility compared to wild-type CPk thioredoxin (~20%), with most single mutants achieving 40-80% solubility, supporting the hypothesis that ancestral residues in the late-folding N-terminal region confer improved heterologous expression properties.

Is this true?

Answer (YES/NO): NO